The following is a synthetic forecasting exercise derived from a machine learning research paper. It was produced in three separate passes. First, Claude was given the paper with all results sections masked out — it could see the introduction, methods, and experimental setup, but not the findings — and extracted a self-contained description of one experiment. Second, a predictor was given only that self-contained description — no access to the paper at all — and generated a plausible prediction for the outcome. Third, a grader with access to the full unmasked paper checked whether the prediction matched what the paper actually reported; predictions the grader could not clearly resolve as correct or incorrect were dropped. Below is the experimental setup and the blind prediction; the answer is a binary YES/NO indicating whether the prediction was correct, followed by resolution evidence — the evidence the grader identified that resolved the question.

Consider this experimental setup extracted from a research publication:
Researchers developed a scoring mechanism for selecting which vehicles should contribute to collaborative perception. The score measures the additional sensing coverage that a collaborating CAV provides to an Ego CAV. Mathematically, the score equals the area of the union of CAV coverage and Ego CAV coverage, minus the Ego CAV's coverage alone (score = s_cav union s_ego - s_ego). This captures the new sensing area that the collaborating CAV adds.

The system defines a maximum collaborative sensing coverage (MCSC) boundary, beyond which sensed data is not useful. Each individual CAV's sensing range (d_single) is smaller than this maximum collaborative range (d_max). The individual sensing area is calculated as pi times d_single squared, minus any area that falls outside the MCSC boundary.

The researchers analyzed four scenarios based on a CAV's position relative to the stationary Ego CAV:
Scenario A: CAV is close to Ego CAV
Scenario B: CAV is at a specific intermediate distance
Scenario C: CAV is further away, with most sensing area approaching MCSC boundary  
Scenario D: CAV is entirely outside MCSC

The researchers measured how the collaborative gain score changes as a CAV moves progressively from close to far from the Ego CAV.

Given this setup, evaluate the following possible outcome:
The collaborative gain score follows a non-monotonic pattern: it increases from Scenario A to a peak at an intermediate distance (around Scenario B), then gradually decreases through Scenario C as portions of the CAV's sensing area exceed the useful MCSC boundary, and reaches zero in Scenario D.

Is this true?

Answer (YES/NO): YES